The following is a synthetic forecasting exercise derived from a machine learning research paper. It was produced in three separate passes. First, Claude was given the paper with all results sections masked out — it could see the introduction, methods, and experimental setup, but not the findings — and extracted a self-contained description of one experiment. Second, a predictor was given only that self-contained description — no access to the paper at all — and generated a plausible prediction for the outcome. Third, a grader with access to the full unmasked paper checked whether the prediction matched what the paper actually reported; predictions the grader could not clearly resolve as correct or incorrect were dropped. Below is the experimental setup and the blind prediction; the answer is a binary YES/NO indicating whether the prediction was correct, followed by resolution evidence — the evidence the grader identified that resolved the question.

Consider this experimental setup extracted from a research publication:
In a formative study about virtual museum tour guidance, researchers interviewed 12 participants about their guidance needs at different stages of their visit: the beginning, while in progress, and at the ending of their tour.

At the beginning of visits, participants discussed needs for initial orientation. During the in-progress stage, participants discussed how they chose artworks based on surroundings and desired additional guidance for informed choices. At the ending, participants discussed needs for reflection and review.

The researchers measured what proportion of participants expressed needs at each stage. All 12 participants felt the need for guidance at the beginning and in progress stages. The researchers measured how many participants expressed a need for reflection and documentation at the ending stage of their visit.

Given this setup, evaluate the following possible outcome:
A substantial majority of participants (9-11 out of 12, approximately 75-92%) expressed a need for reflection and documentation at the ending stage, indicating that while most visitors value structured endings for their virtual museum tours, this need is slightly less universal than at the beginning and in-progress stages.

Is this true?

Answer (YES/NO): NO